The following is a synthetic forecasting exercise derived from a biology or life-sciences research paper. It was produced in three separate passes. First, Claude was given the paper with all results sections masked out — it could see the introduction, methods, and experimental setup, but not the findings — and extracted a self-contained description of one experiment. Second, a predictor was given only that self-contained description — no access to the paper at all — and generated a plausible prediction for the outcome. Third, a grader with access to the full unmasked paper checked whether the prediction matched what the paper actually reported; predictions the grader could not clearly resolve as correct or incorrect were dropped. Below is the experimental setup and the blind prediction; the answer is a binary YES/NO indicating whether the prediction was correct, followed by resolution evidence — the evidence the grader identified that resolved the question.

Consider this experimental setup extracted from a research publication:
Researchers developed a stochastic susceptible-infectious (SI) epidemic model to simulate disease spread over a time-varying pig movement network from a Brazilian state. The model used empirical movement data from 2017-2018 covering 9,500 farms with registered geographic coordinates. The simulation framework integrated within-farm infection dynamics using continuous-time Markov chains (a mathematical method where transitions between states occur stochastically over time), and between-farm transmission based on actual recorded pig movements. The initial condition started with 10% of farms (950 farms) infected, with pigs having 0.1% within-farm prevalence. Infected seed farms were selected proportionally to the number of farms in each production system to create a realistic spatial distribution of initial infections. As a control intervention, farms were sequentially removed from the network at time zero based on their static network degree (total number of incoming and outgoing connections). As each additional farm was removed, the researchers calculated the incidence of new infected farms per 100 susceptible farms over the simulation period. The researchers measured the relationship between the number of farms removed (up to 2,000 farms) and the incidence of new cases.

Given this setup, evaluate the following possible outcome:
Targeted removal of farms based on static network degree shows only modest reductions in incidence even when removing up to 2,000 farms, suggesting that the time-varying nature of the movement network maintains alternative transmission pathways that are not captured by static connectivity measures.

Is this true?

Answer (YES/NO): NO